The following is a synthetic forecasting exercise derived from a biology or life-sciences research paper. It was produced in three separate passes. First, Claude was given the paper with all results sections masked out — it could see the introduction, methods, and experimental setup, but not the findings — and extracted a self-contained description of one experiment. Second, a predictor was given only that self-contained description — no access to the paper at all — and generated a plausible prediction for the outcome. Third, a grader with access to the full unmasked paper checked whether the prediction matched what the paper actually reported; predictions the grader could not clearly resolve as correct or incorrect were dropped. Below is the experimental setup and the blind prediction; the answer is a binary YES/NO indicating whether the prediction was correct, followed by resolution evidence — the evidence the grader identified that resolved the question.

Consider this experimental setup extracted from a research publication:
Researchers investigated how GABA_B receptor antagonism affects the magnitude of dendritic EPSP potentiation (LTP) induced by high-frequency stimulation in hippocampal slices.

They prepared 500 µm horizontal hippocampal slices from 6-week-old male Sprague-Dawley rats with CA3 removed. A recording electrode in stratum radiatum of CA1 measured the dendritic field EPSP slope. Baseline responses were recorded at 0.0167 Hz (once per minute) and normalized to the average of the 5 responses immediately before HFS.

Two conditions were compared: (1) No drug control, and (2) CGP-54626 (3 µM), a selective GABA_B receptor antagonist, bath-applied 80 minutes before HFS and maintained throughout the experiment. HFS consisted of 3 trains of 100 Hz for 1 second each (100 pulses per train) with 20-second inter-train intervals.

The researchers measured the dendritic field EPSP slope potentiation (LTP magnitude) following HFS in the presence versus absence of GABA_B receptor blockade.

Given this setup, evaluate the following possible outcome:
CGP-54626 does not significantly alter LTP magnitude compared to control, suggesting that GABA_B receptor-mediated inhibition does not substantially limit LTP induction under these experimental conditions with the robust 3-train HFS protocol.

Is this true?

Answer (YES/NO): YES